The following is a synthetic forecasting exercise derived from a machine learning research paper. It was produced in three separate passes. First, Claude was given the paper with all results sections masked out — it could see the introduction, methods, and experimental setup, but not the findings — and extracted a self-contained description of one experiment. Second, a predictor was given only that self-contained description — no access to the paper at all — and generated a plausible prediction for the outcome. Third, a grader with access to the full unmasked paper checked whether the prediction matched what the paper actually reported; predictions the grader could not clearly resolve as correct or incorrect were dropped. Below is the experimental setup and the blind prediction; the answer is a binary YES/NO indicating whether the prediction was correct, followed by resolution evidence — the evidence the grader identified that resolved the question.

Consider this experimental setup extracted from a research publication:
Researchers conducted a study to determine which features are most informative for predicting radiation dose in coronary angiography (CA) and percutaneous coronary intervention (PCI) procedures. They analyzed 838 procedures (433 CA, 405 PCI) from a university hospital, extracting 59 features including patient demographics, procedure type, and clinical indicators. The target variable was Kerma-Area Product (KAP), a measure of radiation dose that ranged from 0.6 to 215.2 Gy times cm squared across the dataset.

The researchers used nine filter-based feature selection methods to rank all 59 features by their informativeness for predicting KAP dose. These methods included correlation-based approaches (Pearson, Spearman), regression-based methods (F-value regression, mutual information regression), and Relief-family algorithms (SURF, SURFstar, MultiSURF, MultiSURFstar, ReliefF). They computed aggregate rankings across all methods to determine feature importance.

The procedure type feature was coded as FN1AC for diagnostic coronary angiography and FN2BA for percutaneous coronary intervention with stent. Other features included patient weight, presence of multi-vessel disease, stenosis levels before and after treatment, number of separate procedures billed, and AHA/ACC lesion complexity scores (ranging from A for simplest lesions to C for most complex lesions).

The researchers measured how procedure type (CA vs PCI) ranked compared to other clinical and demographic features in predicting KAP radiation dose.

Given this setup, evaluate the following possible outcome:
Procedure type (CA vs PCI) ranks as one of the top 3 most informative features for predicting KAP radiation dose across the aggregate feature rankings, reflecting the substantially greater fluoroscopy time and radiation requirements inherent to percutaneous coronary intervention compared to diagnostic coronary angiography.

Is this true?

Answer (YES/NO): YES